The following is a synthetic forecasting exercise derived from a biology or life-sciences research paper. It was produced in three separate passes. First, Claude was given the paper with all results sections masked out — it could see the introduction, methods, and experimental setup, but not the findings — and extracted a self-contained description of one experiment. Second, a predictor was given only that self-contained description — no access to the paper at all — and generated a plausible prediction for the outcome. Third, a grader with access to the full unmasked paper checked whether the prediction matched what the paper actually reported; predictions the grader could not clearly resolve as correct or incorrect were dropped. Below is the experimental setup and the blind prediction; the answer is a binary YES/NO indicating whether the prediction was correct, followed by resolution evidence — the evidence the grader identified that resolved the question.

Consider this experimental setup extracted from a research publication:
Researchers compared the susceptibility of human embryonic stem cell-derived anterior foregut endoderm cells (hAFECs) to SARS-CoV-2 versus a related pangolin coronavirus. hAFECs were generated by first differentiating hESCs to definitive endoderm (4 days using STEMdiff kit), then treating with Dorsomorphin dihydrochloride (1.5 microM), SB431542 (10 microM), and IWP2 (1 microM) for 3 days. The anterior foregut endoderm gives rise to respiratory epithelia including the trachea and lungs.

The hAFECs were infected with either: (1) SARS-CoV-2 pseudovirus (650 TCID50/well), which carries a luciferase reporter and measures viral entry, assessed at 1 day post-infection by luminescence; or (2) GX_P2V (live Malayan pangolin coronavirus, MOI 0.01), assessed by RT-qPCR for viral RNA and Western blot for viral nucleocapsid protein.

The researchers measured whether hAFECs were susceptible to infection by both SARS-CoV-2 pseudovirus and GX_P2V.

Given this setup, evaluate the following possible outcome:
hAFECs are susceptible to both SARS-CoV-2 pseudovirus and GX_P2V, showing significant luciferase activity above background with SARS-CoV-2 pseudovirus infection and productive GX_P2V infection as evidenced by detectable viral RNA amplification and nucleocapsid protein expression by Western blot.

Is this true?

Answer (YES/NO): NO